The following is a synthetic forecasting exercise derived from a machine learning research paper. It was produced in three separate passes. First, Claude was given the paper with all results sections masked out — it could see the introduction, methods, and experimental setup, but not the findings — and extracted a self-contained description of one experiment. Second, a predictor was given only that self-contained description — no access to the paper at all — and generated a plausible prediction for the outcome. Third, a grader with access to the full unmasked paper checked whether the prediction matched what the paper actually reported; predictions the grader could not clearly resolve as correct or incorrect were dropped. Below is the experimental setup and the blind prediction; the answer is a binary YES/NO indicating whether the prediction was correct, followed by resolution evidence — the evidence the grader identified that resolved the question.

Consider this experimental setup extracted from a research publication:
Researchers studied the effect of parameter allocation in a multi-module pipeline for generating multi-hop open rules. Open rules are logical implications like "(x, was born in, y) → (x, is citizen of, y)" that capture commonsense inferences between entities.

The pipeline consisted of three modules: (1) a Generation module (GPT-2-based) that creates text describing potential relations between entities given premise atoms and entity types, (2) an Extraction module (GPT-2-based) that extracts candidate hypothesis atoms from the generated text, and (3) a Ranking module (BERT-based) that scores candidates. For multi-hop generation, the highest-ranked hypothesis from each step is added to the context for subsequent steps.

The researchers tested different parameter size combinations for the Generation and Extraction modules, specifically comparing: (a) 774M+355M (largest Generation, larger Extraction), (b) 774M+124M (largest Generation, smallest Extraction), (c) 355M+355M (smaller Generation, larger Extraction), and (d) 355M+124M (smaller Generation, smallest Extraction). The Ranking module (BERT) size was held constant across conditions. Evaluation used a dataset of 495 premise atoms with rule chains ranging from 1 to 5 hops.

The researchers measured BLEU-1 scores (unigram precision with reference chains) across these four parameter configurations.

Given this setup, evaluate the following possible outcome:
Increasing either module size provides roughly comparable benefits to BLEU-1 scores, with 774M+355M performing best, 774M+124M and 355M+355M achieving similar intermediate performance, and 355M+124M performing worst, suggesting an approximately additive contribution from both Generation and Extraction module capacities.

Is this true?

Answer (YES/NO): NO